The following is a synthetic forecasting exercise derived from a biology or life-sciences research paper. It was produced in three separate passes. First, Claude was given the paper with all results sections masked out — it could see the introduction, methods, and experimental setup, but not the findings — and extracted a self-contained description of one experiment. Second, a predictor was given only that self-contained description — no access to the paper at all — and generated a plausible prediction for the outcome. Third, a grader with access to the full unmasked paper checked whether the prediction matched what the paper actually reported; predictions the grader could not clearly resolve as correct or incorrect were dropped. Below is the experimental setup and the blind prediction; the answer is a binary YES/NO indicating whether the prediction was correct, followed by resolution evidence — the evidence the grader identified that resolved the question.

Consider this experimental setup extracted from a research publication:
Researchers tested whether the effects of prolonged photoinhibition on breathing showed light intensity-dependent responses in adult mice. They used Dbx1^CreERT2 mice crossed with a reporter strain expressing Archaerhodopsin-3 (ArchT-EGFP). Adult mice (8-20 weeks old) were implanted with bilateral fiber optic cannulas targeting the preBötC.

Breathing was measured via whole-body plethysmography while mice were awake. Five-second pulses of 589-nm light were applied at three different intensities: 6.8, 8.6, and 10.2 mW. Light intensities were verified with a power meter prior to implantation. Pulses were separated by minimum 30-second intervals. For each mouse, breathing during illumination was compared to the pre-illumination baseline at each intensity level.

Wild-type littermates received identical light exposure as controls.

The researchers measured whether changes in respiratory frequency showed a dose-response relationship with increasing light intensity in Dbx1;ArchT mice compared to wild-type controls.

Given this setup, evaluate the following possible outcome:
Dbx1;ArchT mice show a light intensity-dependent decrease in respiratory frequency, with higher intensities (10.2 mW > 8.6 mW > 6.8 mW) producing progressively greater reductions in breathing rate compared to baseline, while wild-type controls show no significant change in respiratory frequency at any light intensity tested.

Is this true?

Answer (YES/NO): YES